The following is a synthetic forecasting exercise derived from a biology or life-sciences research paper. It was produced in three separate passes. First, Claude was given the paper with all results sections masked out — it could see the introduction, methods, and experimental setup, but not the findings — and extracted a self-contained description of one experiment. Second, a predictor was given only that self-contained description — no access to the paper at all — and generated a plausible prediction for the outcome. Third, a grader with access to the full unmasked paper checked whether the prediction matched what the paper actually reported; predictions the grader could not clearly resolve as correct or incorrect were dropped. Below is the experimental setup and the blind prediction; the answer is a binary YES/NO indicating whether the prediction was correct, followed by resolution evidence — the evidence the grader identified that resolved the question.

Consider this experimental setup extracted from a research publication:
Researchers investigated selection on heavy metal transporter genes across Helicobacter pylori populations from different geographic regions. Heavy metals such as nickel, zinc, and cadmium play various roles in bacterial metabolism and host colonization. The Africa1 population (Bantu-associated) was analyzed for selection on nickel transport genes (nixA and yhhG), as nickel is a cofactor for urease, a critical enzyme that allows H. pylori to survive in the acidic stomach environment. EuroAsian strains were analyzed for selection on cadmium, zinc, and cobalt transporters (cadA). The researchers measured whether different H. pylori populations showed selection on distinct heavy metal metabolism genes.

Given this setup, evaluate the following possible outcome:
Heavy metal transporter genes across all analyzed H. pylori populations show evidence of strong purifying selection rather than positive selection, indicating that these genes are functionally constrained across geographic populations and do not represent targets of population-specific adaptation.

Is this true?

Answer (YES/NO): NO